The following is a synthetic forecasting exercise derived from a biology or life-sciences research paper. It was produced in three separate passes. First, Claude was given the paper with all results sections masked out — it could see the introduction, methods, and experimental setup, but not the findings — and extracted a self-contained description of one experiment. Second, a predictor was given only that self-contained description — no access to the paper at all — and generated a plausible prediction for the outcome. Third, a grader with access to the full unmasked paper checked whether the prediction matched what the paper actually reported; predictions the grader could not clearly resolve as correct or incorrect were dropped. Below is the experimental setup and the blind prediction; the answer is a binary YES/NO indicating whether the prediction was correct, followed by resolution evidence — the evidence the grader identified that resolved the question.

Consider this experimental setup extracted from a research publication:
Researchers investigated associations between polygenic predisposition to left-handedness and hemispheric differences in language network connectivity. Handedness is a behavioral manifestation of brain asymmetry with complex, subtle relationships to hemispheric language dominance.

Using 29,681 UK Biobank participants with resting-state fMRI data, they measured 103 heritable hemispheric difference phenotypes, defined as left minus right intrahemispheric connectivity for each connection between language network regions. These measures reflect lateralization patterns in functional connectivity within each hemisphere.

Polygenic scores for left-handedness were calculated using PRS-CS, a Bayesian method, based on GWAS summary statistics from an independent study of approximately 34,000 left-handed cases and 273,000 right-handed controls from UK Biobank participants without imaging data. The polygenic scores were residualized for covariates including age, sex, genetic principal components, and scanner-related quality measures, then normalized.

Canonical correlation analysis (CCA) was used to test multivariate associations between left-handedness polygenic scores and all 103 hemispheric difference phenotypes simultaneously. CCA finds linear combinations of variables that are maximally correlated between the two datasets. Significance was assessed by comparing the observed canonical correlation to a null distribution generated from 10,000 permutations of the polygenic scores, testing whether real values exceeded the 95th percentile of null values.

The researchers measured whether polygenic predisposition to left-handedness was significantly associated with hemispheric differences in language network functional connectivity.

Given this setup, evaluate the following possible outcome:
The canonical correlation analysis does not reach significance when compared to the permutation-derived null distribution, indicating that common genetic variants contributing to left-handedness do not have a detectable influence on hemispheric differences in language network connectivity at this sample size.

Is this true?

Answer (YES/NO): NO